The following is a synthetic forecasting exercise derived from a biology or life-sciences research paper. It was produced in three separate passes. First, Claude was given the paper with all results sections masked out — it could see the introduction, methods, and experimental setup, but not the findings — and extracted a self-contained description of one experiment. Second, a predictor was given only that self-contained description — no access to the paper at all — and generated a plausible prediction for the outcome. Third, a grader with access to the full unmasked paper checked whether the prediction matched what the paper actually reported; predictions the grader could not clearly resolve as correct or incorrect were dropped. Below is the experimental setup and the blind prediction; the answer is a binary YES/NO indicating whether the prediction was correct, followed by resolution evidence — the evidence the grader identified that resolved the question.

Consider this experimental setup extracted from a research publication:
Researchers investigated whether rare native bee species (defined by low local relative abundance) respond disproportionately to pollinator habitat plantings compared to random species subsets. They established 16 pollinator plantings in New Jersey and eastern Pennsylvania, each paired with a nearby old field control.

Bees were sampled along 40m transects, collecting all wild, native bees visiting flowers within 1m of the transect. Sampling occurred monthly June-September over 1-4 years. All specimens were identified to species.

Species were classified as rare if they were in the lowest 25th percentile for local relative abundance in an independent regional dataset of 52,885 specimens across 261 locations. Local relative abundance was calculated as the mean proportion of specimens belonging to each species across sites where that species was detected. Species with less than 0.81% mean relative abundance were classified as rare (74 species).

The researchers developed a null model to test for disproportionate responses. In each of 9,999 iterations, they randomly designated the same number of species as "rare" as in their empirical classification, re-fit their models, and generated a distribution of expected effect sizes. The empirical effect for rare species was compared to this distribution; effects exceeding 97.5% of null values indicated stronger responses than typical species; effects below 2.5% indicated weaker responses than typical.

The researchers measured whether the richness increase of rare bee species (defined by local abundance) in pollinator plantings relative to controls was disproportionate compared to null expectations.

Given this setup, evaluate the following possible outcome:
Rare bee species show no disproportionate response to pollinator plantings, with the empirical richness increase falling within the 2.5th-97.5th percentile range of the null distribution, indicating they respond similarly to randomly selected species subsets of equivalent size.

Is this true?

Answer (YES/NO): YES